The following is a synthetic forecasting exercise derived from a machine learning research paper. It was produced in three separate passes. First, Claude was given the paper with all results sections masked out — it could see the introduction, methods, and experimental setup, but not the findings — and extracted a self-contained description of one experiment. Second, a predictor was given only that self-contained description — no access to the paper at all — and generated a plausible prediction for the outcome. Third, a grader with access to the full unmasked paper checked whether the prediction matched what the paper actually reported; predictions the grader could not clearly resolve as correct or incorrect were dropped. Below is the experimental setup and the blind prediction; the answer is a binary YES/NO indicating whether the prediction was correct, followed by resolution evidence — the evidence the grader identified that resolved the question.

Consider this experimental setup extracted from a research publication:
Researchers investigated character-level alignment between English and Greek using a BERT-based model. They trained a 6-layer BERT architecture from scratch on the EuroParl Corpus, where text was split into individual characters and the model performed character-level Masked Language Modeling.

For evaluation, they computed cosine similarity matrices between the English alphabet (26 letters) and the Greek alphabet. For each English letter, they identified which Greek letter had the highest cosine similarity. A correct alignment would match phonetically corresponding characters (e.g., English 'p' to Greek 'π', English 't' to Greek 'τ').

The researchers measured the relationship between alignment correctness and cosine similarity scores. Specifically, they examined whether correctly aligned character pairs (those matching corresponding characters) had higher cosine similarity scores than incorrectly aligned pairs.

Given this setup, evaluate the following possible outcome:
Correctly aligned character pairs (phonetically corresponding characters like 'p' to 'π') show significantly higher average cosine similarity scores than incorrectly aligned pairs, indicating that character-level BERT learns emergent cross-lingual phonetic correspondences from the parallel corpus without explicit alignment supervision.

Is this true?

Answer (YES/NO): NO